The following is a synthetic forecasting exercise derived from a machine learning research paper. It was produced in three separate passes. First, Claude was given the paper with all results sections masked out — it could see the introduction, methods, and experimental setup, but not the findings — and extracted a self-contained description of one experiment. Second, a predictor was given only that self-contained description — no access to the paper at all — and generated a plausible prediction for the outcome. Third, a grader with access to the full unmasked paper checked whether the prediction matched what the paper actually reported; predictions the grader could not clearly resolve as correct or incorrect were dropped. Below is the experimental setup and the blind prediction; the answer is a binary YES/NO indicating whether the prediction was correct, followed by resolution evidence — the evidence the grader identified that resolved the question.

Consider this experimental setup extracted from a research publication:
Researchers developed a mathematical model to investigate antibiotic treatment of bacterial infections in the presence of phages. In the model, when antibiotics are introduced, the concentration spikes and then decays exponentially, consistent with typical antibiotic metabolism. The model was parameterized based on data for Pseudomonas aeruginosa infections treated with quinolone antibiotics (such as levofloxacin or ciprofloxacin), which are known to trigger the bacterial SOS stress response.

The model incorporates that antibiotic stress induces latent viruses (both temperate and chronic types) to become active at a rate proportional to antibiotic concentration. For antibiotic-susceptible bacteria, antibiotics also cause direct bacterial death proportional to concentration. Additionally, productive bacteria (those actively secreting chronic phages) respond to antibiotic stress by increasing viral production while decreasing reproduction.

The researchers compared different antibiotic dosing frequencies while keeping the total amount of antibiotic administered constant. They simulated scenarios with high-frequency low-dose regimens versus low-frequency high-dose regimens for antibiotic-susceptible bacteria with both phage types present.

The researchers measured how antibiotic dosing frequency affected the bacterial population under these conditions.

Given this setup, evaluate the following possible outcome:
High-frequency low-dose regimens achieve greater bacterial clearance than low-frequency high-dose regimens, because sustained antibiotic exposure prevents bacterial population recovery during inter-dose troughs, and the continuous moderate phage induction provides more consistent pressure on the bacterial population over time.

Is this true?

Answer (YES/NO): YES